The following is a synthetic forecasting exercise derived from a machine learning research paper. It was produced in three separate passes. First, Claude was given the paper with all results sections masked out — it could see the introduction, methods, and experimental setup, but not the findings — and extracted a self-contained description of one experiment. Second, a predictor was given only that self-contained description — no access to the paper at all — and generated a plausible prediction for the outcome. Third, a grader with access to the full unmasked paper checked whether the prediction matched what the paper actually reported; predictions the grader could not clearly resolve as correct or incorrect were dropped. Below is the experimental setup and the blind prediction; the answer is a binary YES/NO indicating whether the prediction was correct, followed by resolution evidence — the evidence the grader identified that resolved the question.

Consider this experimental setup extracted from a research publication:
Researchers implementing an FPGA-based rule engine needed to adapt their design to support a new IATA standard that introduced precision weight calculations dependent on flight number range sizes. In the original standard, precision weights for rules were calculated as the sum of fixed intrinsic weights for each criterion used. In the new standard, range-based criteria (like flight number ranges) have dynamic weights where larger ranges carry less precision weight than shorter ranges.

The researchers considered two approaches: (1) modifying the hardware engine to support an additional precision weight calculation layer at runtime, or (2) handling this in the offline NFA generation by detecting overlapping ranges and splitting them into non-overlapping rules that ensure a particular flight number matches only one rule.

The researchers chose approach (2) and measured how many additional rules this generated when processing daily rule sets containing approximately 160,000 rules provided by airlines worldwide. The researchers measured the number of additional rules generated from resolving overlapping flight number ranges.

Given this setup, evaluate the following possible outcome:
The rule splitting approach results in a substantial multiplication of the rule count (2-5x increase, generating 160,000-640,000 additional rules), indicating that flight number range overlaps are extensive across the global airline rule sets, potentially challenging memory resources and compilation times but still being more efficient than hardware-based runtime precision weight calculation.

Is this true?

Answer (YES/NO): NO